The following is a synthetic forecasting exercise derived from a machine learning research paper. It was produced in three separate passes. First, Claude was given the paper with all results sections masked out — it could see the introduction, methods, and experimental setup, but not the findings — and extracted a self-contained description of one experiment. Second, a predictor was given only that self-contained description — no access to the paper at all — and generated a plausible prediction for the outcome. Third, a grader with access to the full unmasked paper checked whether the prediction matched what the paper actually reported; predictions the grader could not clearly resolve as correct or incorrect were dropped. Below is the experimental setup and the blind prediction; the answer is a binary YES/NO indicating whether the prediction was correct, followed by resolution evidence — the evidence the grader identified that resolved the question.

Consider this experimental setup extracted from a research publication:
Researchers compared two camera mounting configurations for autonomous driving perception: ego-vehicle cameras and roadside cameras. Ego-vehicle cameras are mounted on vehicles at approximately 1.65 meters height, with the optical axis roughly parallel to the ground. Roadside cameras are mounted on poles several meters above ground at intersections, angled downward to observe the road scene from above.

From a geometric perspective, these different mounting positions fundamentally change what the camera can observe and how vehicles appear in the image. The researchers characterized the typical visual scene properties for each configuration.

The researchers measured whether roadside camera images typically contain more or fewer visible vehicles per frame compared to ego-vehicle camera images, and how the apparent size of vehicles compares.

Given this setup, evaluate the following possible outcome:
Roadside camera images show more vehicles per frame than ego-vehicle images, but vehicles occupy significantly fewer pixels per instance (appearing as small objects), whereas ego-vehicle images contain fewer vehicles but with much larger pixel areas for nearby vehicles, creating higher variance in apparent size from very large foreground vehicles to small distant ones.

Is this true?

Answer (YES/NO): NO